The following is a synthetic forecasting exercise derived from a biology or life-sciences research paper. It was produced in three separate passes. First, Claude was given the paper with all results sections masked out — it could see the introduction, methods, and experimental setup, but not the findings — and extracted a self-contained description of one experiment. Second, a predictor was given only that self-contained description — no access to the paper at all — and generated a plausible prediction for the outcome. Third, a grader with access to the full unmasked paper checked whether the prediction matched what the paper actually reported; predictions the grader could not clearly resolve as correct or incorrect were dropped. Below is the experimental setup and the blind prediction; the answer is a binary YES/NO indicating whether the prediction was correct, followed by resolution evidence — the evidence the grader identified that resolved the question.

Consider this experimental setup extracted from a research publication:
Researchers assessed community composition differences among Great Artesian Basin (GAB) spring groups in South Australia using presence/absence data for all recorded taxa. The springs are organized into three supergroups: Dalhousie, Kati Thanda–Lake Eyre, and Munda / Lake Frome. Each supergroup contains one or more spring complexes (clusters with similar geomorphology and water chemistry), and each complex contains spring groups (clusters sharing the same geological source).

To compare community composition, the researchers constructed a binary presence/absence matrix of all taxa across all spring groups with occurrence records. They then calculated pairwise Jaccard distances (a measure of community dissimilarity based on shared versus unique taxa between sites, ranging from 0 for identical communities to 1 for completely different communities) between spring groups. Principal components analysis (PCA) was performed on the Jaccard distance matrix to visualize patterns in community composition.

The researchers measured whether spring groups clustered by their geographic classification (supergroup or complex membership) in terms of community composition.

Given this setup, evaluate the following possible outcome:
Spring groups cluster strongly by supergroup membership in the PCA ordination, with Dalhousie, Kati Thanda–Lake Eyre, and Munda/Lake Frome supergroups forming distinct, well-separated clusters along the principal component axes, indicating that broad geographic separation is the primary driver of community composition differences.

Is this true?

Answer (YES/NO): NO